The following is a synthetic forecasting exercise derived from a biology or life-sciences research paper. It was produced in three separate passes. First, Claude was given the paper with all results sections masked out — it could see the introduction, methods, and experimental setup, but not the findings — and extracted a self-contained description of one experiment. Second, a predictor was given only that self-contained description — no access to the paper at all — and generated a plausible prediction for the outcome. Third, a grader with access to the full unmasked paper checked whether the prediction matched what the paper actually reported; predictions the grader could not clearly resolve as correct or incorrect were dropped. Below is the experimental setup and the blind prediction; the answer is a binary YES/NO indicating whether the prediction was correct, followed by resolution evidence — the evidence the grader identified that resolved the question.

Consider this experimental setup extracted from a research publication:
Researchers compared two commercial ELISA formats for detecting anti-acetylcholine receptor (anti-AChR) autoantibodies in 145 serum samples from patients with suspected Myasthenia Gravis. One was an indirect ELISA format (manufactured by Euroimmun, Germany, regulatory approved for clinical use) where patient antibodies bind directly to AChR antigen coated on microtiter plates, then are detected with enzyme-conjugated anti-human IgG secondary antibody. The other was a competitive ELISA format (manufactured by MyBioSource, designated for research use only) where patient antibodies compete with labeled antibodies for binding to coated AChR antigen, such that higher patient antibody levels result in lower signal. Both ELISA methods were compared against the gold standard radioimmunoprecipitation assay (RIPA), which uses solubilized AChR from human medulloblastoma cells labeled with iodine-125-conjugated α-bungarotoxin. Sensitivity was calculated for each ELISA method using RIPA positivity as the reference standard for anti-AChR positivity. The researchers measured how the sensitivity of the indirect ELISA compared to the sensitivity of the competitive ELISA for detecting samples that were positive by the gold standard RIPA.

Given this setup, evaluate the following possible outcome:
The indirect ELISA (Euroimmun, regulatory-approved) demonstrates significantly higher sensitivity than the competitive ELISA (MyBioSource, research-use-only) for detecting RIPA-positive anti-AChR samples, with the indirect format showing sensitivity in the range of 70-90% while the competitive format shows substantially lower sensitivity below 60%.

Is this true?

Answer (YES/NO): YES